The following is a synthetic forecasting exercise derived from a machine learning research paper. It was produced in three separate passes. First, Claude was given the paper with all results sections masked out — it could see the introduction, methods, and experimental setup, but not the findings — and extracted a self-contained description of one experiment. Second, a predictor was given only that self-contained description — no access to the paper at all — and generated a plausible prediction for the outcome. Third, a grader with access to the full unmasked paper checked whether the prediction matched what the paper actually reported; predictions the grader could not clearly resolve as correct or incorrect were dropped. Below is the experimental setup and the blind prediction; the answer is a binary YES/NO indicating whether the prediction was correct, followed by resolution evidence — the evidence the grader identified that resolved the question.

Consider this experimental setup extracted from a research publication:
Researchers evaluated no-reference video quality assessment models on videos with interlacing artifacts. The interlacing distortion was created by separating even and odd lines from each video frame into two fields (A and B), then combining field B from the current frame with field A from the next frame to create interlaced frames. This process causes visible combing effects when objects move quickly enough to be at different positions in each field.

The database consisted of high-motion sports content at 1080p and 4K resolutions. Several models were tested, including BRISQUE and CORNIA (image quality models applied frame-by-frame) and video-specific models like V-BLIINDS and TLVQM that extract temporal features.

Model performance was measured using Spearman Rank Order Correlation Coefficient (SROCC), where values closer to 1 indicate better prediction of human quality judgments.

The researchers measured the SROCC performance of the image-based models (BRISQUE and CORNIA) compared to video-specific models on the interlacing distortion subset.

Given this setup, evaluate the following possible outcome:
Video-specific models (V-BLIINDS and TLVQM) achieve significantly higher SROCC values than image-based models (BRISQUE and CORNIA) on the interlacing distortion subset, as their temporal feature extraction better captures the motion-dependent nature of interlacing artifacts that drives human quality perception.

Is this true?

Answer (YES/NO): NO